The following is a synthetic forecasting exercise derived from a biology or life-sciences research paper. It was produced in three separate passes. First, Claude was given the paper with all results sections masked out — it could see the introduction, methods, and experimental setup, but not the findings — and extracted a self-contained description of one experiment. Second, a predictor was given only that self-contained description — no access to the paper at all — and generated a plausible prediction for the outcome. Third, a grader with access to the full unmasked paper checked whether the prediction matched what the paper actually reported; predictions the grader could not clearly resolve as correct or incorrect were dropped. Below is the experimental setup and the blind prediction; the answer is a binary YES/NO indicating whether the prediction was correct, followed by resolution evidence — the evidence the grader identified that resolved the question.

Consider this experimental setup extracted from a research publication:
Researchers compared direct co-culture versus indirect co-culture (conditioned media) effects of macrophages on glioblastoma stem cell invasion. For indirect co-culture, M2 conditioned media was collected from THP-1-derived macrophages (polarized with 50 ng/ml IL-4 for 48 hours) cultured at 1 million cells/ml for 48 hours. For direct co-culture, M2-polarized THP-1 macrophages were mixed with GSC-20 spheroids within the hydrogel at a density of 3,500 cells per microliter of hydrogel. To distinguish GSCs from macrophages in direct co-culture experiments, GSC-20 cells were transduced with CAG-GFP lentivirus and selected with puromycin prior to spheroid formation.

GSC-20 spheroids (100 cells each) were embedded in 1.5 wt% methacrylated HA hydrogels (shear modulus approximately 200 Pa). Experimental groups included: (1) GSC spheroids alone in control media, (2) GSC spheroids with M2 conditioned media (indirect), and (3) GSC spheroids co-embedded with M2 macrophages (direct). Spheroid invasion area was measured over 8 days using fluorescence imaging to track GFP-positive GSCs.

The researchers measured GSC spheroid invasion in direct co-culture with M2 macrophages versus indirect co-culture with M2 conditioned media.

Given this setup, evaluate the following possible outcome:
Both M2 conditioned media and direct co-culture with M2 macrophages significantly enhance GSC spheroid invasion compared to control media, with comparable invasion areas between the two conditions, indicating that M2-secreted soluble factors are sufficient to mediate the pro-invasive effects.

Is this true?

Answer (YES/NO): YES